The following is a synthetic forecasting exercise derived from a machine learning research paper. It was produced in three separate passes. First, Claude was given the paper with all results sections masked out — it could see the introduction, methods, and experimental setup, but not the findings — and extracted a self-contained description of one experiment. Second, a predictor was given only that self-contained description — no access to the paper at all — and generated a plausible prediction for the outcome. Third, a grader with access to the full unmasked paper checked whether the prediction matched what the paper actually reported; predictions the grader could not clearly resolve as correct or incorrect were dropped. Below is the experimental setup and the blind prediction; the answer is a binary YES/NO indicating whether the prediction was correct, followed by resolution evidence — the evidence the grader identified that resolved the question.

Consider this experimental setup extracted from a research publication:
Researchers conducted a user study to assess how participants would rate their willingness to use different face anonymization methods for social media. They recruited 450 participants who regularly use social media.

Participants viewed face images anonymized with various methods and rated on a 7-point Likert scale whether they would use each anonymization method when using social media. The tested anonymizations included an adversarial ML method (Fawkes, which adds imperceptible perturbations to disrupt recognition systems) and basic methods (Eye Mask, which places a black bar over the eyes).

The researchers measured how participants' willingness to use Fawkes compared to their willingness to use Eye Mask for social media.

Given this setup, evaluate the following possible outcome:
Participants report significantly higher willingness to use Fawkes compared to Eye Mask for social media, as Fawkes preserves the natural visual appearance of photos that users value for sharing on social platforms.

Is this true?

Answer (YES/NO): YES